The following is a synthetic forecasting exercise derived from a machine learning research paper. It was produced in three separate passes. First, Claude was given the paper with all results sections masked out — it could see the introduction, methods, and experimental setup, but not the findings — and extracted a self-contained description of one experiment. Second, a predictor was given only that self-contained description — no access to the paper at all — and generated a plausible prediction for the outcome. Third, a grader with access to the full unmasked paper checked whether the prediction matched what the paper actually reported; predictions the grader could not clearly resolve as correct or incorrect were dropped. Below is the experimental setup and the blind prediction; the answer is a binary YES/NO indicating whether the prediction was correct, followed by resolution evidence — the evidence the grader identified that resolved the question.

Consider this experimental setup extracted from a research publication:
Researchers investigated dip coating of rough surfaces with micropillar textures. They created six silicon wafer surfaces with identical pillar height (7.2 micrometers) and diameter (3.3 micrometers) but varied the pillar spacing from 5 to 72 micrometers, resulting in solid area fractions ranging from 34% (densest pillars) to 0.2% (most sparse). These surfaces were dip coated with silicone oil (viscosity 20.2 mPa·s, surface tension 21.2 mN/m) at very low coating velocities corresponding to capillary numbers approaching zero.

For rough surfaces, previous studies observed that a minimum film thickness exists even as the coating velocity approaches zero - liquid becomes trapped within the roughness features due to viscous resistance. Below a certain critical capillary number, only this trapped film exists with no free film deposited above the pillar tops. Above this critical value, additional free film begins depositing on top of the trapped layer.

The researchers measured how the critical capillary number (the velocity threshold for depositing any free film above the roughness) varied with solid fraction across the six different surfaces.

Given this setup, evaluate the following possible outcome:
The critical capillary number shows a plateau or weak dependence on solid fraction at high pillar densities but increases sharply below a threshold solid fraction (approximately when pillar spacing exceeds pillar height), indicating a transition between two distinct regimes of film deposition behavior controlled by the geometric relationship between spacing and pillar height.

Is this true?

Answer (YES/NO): NO